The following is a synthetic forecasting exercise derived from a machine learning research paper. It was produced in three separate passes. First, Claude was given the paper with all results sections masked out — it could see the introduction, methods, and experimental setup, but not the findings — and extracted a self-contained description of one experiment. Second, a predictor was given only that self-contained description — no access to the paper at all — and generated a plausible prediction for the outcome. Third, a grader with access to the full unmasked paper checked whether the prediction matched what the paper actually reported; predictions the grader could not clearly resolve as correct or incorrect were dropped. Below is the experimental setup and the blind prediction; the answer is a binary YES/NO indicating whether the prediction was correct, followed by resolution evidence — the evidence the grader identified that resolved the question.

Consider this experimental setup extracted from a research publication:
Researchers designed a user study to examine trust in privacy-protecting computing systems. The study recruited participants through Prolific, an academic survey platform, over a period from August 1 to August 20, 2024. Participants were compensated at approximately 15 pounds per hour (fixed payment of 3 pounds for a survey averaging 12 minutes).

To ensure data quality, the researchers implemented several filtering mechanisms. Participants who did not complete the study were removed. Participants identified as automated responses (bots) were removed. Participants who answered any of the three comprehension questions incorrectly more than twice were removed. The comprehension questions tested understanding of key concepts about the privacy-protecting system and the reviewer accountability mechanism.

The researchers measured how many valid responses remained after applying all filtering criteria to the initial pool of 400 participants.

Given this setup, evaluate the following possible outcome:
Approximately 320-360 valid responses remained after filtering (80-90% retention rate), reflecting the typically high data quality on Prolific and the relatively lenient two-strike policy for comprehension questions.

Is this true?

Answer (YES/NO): NO